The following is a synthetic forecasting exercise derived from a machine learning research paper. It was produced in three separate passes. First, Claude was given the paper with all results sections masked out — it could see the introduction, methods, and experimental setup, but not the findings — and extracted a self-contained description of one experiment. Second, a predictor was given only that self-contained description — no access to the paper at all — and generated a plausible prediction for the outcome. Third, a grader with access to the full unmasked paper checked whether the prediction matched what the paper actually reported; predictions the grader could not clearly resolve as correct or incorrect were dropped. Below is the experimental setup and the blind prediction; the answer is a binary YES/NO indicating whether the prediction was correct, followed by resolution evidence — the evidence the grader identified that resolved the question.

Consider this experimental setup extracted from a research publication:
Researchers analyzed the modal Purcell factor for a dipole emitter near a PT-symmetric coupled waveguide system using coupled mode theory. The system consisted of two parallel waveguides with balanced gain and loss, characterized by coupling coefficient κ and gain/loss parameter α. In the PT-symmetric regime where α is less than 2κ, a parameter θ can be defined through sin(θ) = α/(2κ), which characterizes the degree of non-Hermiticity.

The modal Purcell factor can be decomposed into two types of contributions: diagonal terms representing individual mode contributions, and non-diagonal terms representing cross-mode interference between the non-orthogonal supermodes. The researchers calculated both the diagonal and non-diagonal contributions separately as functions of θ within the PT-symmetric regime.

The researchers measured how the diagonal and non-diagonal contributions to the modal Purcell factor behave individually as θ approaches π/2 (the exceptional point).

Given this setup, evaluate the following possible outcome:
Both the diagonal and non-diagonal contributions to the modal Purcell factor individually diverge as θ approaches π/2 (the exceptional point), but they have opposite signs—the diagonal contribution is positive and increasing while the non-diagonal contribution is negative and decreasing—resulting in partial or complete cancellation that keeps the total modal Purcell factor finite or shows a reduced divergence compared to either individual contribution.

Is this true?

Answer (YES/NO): YES